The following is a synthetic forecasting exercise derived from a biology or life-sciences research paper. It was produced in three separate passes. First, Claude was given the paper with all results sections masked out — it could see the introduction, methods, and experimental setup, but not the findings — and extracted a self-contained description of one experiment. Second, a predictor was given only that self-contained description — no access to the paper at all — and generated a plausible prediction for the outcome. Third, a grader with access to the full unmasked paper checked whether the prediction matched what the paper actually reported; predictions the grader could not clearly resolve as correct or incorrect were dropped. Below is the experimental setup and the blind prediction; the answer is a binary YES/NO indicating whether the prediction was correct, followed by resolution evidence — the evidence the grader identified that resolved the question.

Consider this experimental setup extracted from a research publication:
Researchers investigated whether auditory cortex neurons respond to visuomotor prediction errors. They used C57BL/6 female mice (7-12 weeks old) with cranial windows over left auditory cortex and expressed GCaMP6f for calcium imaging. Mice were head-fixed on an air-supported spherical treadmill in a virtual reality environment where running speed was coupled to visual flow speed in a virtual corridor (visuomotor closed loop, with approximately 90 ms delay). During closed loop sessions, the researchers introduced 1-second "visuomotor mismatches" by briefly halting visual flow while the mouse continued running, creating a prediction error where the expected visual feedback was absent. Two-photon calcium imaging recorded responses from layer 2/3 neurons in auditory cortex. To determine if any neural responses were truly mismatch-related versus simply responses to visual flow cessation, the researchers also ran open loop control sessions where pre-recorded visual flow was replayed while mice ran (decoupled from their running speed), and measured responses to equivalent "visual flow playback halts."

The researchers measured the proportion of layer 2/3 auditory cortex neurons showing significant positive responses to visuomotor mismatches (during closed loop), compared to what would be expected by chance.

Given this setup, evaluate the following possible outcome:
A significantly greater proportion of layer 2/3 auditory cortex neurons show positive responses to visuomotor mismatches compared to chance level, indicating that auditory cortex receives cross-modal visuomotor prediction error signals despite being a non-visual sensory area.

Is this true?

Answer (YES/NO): NO